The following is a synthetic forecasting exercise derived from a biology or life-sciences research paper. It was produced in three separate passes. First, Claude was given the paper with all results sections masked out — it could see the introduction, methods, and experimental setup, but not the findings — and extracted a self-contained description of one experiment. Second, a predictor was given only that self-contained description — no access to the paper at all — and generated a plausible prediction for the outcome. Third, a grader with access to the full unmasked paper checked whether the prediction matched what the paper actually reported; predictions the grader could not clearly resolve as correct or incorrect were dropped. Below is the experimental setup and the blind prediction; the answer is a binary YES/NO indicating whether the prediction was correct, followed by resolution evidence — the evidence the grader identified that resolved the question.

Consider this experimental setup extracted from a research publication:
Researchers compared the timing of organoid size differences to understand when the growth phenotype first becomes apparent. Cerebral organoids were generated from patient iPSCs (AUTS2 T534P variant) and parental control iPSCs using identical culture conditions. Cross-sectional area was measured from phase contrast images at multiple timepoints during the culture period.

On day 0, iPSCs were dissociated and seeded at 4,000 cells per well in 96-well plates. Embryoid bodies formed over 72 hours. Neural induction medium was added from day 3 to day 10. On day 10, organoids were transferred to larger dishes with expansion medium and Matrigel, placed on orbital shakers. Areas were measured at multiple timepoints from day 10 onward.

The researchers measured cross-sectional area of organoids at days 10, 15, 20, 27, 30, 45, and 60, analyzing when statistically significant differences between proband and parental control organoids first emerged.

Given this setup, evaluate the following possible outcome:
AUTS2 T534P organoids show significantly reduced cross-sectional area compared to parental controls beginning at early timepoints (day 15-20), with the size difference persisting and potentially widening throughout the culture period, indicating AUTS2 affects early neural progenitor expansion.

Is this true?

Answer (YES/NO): YES